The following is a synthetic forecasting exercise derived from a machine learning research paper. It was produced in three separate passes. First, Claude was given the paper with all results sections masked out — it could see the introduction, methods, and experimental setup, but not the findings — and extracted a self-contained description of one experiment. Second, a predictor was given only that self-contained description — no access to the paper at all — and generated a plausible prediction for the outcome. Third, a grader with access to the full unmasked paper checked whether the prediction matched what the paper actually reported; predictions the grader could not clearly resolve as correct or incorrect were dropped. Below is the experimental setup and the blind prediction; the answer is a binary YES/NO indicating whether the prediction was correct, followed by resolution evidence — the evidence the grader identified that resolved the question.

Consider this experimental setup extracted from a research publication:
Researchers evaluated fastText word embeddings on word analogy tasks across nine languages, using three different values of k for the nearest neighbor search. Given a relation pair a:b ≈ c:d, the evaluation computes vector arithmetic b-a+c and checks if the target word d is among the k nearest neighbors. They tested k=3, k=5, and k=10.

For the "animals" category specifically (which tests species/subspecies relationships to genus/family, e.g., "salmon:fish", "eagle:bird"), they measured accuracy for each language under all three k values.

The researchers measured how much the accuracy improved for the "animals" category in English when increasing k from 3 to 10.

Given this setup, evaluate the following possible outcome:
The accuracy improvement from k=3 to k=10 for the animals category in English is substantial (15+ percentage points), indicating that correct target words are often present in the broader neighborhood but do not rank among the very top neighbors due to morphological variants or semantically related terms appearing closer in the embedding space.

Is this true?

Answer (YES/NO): YES